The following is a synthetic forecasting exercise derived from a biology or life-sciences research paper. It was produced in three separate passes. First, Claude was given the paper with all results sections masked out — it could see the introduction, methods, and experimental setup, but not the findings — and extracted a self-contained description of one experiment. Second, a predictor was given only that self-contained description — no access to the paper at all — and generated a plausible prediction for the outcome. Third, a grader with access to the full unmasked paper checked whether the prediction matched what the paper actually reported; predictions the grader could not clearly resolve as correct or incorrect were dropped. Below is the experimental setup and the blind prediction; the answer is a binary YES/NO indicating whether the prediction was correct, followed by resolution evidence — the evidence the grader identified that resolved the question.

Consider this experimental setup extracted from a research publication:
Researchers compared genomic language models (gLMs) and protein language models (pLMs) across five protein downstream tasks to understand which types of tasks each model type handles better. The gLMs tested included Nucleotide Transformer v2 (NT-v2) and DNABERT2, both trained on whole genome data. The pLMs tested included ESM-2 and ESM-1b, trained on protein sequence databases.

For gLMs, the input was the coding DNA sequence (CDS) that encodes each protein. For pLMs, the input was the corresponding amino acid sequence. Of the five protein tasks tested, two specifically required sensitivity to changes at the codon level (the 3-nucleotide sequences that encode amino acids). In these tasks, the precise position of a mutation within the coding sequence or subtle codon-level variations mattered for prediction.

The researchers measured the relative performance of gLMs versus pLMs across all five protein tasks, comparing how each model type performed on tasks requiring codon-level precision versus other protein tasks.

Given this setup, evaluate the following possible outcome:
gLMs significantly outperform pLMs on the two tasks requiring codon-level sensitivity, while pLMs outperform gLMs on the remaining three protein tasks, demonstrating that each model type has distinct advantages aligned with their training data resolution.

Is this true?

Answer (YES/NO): NO